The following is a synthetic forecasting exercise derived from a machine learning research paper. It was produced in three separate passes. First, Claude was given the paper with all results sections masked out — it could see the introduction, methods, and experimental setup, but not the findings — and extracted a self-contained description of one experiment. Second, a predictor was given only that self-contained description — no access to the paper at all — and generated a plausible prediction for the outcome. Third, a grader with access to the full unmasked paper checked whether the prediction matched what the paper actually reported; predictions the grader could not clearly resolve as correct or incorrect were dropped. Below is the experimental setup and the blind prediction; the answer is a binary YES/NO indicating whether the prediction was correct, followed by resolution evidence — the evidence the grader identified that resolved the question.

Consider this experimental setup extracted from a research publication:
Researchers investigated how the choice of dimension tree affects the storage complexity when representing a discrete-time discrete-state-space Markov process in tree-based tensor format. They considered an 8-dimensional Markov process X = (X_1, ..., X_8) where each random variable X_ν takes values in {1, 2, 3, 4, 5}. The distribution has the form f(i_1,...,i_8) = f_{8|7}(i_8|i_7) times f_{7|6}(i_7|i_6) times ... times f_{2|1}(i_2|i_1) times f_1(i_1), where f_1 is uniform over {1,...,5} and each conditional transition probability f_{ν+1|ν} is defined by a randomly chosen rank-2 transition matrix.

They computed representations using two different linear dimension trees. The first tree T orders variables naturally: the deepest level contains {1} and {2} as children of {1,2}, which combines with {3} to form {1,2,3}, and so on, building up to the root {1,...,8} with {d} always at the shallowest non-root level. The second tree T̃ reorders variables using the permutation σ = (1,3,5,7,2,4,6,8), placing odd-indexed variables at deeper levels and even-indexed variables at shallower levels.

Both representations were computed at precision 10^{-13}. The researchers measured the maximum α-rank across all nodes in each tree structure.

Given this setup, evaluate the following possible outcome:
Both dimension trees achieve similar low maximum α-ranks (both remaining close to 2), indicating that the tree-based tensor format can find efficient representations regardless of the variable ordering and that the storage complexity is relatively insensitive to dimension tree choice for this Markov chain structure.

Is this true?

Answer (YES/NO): NO